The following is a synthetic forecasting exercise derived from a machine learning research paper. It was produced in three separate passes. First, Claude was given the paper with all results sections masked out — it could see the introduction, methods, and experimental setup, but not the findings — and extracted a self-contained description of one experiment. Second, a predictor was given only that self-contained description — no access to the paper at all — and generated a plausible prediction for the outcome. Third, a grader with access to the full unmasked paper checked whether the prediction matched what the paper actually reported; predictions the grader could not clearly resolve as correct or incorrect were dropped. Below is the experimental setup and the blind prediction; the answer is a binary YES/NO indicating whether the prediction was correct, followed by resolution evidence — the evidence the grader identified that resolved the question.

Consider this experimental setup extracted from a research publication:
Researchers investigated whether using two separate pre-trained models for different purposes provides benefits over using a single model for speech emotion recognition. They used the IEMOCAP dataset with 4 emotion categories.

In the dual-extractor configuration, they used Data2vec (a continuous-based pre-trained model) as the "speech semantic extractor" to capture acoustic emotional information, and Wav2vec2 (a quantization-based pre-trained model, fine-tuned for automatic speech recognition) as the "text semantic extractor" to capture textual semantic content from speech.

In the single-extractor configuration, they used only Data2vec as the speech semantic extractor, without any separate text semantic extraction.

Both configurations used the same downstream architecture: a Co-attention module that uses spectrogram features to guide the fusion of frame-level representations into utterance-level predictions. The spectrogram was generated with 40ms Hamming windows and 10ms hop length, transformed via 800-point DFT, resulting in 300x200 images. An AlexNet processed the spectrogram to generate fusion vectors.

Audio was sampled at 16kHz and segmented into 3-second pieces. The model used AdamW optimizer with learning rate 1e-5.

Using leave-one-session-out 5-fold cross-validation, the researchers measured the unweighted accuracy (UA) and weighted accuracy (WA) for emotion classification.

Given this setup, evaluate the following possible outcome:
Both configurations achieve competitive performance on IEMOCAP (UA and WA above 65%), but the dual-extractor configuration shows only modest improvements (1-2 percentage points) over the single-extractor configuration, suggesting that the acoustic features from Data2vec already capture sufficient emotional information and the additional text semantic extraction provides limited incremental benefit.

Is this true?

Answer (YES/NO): NO